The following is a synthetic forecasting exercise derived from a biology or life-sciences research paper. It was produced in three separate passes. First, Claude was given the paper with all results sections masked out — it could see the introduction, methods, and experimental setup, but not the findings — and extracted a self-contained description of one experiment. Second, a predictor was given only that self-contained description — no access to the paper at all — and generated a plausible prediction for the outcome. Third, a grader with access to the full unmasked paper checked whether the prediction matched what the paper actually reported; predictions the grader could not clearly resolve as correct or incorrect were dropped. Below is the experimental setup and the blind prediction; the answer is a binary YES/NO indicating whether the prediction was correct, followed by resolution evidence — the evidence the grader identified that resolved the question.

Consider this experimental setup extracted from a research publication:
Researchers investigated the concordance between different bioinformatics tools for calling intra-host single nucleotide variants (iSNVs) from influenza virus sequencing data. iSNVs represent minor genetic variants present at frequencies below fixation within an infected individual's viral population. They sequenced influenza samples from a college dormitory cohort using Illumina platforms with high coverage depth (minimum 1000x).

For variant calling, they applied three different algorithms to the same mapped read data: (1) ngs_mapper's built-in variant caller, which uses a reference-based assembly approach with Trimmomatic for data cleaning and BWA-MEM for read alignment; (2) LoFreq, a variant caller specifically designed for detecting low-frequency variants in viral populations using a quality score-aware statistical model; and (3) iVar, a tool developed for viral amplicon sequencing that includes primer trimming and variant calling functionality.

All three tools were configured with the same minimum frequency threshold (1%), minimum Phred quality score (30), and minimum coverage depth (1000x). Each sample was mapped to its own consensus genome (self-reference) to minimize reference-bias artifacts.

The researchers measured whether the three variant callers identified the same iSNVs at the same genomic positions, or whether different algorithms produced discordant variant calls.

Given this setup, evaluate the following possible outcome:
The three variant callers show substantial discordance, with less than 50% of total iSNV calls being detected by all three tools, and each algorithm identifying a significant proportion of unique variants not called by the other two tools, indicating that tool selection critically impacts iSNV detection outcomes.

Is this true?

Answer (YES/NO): NO